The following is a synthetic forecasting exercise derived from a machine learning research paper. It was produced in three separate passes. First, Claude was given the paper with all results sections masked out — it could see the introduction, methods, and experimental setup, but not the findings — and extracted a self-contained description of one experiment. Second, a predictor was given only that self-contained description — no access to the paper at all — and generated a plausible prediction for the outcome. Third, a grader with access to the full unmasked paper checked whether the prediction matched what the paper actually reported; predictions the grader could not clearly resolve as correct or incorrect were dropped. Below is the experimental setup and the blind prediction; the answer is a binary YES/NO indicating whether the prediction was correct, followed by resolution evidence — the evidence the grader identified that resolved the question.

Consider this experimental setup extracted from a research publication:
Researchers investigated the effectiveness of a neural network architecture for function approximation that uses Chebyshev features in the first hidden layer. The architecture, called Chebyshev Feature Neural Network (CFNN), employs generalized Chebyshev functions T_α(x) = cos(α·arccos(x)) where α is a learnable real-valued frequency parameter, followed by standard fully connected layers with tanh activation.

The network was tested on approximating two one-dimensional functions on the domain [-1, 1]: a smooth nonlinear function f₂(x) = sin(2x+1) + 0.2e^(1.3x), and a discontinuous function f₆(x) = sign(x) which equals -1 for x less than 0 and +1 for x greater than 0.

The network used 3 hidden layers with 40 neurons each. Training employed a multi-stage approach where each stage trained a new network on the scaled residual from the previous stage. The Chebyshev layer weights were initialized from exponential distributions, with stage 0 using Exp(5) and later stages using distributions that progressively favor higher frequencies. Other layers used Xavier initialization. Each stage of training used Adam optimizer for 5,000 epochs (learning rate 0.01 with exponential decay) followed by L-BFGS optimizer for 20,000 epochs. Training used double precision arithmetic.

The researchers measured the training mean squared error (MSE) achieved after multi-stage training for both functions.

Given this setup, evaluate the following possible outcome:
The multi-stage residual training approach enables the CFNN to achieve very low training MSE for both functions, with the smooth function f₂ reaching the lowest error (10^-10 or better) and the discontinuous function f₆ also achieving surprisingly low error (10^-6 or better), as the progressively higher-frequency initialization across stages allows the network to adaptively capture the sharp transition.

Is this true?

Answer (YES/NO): YES